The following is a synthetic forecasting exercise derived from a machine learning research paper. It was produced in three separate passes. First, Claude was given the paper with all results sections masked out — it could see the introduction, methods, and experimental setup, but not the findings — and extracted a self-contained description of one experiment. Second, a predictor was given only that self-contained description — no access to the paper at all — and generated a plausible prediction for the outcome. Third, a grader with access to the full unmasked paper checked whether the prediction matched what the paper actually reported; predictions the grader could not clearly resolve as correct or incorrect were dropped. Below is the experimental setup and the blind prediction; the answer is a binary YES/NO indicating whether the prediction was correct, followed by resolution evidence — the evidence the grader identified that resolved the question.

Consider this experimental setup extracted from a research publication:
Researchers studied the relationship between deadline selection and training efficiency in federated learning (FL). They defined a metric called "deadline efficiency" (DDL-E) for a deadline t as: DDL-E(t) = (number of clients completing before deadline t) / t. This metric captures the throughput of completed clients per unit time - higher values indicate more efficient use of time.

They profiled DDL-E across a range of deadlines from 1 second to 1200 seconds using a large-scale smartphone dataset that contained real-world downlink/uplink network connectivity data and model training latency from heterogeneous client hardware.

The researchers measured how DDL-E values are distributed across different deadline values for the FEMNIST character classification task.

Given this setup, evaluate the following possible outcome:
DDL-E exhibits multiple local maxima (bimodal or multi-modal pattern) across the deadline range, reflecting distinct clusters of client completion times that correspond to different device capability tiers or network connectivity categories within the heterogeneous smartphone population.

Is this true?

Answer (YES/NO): NO